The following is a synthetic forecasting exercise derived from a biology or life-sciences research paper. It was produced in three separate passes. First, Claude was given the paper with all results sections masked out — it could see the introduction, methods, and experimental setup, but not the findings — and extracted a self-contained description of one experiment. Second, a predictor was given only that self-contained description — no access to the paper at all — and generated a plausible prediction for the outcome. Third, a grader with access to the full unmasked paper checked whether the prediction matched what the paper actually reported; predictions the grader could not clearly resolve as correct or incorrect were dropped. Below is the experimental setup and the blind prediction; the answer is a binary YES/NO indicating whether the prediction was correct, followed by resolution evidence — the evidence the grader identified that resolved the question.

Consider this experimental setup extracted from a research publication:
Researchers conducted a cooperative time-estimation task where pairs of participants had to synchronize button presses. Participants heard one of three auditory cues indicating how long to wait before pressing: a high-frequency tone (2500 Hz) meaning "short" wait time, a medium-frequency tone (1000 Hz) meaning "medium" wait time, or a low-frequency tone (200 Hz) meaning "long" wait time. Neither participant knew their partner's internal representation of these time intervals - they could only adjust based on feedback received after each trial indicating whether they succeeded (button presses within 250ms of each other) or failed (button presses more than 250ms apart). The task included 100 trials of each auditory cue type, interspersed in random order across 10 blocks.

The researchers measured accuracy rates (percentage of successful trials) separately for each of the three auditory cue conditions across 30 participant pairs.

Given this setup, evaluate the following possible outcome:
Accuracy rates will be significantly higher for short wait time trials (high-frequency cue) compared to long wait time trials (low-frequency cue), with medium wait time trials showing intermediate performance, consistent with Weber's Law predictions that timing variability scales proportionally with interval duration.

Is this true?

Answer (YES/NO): YES